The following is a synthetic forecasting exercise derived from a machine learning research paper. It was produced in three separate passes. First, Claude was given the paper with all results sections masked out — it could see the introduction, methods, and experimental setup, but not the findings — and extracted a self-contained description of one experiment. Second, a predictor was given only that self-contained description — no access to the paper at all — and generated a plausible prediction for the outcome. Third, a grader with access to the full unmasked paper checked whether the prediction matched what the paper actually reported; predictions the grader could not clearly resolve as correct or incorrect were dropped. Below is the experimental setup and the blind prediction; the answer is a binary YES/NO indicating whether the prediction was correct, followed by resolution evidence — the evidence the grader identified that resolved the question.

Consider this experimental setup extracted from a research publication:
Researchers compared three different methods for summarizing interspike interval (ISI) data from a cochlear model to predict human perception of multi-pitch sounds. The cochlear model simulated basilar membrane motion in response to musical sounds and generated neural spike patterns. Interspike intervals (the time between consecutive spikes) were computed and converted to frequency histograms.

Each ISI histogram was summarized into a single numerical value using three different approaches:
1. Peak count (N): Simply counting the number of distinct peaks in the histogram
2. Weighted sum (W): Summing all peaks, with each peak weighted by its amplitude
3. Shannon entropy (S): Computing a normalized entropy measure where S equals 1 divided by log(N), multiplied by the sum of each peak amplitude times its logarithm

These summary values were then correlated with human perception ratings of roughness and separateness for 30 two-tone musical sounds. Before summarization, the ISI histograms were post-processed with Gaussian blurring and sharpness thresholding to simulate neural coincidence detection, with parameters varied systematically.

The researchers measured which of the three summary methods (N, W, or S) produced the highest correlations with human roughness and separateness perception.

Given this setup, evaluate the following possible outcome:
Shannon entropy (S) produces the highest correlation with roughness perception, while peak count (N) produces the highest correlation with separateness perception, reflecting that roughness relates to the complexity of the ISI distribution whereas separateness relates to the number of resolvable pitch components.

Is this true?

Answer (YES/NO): NO